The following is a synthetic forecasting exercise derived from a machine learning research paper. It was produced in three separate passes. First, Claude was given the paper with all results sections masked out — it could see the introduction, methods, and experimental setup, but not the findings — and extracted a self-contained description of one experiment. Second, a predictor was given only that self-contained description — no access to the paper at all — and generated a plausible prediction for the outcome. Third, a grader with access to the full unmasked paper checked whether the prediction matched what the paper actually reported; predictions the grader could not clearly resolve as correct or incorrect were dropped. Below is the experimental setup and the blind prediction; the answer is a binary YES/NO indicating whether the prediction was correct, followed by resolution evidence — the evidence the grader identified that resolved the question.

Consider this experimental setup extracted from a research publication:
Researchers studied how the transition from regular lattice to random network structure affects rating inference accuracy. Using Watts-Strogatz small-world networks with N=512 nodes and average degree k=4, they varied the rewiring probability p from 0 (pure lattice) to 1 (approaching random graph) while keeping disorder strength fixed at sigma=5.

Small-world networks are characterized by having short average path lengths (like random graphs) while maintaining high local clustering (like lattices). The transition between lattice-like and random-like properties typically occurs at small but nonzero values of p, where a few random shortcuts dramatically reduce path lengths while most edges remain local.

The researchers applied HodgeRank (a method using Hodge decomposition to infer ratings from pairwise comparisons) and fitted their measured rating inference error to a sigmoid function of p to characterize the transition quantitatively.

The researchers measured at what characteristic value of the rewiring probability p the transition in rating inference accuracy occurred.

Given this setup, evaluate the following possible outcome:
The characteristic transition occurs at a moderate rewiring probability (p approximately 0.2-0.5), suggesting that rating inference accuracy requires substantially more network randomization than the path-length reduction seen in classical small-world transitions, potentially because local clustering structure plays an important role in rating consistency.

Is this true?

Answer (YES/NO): NO